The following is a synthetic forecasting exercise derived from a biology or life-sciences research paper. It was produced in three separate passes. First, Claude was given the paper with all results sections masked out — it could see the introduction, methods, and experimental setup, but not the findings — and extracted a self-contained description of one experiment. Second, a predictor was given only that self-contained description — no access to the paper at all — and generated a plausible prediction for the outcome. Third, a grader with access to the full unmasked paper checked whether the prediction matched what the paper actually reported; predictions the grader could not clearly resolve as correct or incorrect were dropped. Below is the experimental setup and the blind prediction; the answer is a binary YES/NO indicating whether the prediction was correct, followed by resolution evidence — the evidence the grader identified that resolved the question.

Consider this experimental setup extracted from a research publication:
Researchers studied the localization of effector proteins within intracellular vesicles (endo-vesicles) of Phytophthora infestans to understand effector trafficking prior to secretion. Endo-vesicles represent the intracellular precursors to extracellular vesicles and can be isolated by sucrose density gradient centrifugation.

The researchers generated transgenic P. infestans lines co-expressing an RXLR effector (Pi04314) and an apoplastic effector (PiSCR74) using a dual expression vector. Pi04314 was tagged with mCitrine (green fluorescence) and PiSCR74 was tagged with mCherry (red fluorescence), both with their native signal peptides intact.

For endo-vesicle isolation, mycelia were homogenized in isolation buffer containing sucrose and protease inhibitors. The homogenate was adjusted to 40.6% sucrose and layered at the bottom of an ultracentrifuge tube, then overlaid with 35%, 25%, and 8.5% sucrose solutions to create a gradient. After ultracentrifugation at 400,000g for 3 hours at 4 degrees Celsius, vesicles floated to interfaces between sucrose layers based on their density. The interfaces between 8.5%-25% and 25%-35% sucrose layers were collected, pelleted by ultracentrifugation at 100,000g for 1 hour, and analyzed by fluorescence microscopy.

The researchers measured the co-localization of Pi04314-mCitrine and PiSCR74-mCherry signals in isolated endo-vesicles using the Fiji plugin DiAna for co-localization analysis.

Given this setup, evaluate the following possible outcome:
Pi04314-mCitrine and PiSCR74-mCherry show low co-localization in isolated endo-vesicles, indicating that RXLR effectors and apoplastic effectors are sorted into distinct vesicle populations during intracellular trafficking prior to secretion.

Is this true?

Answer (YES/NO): YES